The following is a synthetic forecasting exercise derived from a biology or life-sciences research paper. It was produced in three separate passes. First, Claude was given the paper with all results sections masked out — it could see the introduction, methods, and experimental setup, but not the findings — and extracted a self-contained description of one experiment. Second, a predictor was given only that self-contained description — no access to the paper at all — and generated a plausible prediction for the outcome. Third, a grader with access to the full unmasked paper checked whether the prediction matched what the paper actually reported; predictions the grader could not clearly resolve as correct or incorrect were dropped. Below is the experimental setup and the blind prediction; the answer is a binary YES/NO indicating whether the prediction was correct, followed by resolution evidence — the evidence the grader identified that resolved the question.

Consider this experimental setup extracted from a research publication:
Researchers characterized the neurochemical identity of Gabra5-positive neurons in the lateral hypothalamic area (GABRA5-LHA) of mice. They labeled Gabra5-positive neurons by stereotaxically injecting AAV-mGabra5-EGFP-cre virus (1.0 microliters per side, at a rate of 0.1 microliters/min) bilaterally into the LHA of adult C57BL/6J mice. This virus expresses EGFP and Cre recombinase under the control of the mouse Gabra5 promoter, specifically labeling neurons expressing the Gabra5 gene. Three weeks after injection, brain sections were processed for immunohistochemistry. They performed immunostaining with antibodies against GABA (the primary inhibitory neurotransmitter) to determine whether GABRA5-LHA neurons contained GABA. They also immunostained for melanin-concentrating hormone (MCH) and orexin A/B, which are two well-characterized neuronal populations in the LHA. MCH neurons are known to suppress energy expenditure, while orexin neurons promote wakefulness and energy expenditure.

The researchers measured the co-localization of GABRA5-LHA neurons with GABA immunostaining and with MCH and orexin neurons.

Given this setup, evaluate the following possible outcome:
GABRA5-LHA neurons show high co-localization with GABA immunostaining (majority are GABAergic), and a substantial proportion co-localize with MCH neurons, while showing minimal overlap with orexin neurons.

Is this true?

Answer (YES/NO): NO